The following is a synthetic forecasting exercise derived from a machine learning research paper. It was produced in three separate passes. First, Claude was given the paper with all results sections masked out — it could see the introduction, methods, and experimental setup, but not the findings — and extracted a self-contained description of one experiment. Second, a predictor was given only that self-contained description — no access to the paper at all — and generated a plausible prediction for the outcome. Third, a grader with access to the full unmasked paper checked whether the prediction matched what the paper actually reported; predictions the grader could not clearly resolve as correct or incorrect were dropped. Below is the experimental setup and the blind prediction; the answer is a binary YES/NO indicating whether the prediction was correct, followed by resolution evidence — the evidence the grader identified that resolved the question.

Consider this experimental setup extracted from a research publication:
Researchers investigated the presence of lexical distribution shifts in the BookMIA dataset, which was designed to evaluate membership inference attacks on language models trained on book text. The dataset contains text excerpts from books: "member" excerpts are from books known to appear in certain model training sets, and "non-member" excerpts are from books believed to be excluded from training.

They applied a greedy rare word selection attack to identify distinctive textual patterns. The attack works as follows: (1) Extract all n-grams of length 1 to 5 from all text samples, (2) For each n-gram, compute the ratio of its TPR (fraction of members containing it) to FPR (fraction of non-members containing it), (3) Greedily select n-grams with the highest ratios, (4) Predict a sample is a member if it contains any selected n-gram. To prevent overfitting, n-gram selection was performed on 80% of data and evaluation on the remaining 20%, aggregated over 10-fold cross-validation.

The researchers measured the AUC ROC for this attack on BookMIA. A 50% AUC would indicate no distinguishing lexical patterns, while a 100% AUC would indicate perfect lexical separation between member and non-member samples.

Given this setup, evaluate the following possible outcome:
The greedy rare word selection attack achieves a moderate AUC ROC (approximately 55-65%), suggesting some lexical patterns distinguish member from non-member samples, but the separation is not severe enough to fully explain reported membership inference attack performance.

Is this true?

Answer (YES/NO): NO